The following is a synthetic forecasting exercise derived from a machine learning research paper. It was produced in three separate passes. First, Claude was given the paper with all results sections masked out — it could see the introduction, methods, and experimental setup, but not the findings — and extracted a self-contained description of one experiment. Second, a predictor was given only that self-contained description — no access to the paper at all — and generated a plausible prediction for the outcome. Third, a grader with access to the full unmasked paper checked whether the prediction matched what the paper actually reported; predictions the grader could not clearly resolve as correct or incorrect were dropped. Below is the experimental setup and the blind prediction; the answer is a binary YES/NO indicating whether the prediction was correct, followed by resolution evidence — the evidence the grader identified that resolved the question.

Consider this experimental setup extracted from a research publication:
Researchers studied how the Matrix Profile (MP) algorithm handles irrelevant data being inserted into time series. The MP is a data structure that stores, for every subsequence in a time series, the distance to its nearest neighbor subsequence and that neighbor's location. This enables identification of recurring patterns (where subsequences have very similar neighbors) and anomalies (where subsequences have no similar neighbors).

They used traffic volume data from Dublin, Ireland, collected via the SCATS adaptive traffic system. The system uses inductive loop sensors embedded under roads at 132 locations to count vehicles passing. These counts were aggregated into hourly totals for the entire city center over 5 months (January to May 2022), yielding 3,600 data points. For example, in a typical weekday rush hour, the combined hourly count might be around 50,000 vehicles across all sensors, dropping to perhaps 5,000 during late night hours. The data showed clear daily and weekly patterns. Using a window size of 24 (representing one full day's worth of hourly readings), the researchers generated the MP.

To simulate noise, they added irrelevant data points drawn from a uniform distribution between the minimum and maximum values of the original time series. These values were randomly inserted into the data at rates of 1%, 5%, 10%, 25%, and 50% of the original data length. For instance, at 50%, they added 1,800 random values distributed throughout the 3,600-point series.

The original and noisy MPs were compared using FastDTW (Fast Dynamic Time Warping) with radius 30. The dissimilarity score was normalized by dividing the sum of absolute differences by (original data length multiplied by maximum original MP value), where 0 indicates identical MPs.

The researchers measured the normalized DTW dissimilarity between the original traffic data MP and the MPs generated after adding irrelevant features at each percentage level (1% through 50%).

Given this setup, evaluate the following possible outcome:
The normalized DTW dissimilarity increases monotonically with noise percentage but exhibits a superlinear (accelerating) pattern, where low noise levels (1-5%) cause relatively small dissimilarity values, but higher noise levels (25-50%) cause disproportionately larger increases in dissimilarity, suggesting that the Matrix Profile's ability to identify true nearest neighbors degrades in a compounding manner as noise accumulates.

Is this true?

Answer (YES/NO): NO